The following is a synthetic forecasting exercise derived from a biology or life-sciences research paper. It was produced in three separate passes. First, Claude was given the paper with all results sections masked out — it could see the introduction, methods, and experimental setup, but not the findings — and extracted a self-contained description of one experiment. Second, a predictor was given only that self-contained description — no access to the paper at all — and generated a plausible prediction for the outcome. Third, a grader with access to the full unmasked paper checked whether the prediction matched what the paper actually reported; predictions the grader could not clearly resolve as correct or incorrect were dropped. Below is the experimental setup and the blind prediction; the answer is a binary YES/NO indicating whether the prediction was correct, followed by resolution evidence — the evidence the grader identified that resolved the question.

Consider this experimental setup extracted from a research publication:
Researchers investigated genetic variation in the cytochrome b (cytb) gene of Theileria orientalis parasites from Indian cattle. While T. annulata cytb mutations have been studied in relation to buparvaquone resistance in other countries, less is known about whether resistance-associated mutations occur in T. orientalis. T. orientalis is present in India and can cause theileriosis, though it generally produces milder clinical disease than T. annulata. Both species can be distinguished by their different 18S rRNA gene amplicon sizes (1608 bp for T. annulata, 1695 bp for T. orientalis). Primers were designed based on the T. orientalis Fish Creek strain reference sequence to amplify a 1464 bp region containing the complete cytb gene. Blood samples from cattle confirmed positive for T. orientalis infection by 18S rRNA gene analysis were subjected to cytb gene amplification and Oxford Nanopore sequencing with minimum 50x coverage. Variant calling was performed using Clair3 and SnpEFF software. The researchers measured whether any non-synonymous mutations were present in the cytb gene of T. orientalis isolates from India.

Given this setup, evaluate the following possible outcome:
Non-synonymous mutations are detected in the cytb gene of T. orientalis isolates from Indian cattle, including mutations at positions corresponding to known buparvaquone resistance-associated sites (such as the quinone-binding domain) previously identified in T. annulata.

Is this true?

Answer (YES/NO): NO